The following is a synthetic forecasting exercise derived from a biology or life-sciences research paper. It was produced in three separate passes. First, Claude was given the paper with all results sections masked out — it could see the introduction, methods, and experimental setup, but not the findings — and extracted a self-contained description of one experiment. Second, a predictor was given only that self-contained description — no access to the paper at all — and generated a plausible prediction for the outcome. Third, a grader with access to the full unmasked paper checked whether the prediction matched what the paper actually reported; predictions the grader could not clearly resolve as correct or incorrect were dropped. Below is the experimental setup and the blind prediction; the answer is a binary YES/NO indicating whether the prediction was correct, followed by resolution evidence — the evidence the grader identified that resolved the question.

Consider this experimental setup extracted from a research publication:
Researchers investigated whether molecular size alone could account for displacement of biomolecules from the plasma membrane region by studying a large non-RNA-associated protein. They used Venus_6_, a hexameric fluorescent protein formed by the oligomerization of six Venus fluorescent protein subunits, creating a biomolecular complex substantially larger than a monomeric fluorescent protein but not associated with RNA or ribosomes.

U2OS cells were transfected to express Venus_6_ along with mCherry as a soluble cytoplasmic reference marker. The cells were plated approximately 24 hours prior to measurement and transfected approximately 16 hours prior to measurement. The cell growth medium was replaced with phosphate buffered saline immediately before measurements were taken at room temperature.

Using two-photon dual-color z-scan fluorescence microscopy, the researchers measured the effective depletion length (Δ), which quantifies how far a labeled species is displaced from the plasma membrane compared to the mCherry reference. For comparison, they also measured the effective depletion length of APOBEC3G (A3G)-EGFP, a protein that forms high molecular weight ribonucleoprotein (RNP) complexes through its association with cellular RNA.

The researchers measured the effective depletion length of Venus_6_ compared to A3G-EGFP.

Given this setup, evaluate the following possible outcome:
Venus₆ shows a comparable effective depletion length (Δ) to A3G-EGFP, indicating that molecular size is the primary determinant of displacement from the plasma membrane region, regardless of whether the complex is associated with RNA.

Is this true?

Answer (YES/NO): NO